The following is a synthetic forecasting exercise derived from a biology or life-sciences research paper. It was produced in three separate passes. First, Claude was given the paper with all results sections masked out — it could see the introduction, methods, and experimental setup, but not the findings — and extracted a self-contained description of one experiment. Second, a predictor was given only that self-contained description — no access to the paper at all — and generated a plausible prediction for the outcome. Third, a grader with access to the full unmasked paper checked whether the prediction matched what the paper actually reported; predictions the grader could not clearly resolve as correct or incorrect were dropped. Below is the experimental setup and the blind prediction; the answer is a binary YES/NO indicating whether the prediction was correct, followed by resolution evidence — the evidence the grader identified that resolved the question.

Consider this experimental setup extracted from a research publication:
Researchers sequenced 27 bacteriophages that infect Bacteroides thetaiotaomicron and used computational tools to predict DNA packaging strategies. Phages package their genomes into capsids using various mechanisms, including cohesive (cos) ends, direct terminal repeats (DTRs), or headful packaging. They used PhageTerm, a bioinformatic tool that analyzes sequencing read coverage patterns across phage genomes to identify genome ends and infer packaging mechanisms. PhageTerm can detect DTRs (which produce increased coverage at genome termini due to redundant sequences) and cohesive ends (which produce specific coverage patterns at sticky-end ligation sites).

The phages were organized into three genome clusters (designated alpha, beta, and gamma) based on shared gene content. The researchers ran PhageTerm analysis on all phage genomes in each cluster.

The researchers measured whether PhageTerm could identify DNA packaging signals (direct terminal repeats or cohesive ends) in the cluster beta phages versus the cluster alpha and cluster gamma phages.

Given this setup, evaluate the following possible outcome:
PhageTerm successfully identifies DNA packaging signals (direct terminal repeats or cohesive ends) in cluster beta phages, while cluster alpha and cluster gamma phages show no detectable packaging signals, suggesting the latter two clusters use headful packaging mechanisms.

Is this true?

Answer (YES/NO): YES